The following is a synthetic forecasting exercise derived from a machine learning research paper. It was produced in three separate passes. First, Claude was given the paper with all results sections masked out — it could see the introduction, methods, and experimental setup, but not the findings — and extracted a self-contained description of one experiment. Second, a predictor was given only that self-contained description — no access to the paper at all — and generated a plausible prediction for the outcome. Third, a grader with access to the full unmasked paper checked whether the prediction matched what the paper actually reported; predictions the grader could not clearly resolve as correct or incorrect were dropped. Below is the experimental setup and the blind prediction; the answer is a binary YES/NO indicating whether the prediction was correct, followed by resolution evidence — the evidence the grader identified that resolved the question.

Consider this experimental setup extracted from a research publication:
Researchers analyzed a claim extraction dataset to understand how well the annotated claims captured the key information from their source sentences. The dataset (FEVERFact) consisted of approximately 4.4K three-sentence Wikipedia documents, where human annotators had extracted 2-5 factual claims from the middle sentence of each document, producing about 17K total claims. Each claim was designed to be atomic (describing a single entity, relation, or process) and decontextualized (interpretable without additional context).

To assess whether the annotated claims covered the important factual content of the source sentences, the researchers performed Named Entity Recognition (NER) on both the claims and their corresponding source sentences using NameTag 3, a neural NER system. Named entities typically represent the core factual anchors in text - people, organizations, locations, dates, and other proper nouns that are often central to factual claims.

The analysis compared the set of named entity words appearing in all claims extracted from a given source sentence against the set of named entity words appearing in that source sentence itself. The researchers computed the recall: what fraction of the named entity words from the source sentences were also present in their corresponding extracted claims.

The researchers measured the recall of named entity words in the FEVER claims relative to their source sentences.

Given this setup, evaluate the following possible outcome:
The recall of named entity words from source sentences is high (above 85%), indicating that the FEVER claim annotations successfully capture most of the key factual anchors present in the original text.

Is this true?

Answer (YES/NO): NO